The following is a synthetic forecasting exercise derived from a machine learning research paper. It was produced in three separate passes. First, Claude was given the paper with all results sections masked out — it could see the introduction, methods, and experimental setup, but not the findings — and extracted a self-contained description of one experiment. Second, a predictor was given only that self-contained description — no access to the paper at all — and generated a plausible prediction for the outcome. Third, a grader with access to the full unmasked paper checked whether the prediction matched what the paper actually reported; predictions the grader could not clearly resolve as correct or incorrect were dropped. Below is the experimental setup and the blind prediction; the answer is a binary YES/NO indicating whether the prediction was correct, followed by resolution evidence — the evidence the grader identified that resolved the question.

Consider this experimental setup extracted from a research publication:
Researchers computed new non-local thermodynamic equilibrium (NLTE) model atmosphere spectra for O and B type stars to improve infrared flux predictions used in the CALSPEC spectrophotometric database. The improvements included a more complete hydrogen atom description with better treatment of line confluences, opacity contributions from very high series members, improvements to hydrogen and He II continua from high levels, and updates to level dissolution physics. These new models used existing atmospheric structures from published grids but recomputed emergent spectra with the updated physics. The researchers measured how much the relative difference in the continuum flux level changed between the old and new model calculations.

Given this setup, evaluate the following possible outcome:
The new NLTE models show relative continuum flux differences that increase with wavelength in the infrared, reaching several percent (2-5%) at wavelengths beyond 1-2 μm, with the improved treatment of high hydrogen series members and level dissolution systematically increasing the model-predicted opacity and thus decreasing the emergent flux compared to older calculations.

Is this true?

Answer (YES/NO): NO